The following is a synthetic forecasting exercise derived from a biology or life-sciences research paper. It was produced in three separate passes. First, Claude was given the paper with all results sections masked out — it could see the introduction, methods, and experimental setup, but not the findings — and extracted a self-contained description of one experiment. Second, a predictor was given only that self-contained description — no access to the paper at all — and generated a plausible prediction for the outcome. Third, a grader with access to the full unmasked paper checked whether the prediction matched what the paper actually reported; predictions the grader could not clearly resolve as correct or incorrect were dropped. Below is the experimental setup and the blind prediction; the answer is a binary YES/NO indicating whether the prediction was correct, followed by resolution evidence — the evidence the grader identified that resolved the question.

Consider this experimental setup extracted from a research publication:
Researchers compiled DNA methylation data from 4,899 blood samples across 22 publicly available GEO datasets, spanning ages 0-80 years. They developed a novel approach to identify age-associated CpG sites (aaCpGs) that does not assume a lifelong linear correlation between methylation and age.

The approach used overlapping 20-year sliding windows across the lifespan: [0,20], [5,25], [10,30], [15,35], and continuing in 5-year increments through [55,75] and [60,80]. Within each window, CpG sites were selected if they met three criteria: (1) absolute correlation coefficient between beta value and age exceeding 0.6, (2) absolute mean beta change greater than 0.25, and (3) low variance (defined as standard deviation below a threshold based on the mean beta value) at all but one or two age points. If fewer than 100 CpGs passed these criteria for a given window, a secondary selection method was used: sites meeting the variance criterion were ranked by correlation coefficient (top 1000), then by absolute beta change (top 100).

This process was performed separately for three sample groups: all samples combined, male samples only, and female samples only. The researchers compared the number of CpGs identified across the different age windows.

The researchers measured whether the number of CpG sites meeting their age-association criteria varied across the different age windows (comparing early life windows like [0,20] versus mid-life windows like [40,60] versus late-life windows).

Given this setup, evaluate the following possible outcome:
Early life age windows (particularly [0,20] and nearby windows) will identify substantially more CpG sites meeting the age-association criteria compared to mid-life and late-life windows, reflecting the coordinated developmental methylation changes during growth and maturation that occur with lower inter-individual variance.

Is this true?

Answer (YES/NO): NO